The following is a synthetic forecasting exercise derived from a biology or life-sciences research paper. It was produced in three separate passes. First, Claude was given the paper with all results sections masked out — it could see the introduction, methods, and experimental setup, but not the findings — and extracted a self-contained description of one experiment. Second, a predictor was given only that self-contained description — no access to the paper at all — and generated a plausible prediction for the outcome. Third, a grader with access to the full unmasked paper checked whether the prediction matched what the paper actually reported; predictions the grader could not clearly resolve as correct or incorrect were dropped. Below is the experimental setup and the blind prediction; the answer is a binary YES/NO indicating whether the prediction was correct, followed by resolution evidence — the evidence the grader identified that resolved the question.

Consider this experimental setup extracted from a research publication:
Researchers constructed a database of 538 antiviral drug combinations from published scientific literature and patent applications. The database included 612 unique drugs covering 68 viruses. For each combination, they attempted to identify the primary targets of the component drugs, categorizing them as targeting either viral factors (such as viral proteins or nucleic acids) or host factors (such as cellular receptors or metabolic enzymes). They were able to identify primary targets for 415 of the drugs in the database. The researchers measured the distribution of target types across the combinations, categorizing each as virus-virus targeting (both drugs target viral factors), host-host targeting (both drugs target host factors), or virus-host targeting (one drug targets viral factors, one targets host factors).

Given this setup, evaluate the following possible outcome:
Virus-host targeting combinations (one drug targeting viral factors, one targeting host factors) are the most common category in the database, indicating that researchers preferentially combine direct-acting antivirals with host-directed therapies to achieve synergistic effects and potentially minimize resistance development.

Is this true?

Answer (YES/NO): NO